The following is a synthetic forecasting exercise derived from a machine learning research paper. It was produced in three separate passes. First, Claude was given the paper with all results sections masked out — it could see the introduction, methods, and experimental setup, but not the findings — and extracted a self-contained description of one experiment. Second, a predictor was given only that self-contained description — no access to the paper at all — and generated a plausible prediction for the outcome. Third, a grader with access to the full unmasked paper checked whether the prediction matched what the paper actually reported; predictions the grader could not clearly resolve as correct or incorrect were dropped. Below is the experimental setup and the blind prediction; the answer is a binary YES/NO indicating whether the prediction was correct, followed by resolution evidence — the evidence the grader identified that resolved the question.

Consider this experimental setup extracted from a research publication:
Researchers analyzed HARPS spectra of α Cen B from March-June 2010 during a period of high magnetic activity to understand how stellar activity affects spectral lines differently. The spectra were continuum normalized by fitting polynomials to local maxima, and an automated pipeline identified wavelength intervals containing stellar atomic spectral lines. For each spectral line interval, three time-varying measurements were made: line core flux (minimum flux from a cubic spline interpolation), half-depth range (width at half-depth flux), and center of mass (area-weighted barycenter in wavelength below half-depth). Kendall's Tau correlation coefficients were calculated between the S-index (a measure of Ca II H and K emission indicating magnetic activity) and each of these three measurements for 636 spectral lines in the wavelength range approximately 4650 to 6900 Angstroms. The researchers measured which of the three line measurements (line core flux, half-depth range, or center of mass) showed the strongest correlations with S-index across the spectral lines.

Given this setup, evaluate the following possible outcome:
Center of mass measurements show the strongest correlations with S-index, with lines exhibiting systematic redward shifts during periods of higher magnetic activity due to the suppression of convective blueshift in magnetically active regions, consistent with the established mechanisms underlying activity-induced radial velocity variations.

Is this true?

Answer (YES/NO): NO